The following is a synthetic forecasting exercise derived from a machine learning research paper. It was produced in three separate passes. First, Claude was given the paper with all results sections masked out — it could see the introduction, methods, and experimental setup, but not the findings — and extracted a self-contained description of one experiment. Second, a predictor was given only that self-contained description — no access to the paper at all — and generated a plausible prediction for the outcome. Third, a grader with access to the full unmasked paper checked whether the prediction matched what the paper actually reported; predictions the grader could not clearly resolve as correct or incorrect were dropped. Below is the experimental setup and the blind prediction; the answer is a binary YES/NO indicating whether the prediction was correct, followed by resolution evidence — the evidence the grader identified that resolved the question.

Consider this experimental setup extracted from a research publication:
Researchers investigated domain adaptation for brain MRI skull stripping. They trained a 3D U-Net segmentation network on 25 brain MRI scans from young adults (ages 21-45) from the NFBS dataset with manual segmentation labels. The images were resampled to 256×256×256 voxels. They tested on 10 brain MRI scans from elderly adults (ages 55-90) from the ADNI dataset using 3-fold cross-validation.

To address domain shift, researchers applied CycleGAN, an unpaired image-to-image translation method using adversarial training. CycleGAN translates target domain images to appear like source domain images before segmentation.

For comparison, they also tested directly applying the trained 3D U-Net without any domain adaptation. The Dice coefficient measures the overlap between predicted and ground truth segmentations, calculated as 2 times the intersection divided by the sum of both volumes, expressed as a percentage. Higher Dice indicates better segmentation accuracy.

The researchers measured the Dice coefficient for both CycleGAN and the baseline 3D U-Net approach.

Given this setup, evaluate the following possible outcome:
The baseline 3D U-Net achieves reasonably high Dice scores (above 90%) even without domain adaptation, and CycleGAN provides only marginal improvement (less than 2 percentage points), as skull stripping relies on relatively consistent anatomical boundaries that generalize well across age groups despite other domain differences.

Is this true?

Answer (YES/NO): NO